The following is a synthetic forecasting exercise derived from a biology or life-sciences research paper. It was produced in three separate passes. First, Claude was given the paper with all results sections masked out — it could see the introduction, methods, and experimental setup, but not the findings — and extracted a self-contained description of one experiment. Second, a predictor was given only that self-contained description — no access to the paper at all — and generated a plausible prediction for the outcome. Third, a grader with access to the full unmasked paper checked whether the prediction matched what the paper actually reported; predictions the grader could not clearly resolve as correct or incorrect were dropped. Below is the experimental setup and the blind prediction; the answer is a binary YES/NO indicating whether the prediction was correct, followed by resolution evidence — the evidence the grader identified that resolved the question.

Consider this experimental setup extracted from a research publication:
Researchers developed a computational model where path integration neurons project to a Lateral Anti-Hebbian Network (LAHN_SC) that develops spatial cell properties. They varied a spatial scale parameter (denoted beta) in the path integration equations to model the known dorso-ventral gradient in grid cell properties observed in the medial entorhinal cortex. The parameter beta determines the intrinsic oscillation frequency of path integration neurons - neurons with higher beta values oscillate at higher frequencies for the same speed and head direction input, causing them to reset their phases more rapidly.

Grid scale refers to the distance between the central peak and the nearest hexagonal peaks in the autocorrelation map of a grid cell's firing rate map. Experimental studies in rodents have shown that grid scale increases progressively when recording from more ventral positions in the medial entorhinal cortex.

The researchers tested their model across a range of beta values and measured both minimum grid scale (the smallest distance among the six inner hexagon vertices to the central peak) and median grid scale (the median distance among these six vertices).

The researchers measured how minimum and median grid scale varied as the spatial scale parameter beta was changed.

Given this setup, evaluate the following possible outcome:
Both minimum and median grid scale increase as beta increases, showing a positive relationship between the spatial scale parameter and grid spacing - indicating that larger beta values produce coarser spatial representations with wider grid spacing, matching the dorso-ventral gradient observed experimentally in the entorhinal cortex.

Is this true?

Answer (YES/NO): NO